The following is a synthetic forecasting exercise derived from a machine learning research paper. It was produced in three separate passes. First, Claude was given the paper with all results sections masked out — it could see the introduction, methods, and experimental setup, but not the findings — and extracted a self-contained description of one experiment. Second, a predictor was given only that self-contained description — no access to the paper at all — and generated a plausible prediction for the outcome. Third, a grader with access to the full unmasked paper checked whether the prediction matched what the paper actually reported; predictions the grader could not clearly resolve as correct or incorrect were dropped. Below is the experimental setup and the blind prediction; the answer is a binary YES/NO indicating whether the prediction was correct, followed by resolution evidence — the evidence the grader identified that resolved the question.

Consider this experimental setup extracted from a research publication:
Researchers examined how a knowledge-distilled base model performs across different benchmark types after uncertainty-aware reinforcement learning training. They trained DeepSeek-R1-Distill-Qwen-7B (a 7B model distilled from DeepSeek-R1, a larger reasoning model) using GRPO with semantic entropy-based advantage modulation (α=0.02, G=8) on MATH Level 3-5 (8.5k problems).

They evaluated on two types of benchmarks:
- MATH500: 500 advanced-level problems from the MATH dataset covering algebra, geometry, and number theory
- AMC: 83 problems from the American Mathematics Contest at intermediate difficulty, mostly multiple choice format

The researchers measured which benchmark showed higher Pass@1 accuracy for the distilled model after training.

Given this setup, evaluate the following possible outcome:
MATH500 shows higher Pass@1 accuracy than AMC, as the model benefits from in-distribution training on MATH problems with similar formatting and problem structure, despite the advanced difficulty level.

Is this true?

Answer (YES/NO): YES